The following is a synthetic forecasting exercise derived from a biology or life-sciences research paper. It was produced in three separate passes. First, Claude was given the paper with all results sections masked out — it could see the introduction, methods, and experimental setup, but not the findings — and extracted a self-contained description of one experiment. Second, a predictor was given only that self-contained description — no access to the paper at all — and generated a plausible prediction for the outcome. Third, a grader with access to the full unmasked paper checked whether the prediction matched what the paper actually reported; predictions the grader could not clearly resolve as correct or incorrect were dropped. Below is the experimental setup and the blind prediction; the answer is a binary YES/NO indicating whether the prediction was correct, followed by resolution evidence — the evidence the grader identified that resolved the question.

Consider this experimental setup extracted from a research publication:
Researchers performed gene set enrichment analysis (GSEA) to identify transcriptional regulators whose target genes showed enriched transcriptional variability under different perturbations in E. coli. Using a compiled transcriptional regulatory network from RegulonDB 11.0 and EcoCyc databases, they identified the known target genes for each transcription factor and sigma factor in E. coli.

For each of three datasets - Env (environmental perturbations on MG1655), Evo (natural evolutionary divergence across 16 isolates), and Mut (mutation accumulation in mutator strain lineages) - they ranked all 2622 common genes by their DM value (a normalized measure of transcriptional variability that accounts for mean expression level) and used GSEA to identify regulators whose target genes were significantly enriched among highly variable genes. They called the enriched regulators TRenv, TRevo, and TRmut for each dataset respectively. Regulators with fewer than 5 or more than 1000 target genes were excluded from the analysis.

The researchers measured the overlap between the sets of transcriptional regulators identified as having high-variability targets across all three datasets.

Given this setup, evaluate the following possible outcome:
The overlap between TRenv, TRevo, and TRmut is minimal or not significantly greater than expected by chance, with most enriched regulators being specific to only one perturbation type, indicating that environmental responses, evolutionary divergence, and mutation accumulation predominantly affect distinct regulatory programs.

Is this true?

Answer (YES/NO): NO